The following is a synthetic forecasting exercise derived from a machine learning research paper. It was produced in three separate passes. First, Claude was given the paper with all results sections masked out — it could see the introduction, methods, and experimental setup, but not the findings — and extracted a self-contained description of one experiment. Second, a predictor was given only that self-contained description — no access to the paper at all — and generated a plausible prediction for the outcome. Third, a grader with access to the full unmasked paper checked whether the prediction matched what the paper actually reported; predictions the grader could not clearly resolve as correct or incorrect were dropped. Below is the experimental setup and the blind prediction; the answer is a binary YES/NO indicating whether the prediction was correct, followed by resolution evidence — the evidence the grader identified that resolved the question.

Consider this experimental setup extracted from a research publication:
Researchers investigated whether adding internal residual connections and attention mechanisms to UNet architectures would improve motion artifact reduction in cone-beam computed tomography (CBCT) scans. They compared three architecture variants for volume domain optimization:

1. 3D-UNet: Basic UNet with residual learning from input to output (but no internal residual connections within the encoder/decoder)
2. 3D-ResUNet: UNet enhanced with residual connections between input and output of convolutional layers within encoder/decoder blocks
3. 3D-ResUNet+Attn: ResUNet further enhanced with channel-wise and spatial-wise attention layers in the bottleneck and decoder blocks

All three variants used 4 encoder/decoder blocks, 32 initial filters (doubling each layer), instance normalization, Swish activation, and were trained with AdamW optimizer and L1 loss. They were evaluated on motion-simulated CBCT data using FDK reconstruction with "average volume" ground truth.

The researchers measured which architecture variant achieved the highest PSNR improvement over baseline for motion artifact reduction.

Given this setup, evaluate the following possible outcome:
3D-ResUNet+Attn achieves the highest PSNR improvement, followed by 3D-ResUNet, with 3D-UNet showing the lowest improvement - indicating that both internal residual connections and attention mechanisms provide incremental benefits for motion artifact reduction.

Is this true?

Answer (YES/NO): NO